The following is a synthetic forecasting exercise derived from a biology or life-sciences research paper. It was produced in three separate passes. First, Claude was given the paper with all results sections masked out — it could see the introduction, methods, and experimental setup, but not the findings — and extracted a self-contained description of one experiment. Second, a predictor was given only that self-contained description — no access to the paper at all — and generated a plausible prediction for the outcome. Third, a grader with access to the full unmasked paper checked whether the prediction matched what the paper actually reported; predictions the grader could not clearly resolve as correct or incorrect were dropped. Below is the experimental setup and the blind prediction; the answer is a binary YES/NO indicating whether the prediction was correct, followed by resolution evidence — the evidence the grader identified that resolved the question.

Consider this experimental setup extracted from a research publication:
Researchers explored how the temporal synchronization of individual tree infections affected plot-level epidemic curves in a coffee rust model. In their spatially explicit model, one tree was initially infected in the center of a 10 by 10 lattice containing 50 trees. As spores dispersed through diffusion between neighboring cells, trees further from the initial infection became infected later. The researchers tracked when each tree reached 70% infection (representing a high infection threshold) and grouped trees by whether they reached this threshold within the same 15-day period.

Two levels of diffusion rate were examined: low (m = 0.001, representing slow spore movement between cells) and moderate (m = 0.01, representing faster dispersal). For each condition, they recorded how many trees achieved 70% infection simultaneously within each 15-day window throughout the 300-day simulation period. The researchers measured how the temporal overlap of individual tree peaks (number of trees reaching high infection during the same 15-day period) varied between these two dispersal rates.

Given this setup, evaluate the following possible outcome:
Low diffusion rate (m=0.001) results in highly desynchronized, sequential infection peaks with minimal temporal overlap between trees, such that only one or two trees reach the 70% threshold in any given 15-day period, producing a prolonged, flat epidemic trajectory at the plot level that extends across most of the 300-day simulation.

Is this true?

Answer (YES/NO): NO